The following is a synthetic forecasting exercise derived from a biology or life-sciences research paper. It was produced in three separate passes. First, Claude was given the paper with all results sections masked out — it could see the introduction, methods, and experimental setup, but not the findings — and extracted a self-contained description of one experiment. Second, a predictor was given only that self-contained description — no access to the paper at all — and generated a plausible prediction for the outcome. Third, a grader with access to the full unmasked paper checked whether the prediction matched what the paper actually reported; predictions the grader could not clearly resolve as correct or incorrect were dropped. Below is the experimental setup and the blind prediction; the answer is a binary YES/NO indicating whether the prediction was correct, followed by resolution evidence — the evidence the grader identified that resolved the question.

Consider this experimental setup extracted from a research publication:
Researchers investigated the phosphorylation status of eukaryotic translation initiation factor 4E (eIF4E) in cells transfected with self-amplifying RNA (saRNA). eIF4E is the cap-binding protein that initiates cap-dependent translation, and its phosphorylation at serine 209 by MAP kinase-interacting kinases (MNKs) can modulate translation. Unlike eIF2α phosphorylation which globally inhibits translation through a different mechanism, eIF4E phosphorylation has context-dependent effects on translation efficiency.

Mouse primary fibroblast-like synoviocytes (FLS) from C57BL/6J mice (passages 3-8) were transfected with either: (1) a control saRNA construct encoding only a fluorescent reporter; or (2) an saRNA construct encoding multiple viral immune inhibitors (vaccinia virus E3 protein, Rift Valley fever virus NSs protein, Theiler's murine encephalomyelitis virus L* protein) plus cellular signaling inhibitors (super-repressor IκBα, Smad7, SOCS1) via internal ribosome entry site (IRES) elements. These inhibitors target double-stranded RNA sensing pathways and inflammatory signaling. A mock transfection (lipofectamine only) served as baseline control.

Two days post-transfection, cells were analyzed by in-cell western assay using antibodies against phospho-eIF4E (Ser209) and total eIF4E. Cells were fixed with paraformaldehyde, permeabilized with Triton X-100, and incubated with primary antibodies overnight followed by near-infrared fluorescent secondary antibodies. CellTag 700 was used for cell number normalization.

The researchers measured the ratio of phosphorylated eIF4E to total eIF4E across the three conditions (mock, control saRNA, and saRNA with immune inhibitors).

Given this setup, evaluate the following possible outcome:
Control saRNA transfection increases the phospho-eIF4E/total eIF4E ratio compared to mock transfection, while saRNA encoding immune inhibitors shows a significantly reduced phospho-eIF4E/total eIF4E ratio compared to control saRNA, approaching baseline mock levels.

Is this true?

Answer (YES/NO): NO